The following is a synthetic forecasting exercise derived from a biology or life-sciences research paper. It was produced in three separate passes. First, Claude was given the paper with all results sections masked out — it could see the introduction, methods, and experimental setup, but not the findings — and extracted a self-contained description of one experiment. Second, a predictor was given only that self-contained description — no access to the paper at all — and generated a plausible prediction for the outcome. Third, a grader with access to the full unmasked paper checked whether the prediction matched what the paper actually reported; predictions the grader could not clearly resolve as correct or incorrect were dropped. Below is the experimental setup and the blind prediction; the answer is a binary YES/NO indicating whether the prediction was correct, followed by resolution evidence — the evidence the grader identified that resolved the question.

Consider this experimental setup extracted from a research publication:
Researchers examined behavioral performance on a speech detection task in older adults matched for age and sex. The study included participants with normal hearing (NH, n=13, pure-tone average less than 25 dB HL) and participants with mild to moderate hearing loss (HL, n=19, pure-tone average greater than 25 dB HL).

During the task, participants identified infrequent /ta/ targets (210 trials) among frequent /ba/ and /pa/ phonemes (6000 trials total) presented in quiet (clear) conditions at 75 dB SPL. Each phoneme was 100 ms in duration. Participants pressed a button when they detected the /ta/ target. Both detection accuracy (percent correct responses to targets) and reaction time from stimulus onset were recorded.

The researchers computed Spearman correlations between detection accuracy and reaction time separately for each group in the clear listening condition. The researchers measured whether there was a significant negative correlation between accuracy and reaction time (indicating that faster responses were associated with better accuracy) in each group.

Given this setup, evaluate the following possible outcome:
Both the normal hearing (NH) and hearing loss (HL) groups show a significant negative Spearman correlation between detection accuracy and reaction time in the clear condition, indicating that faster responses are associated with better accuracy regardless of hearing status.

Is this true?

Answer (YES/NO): NO